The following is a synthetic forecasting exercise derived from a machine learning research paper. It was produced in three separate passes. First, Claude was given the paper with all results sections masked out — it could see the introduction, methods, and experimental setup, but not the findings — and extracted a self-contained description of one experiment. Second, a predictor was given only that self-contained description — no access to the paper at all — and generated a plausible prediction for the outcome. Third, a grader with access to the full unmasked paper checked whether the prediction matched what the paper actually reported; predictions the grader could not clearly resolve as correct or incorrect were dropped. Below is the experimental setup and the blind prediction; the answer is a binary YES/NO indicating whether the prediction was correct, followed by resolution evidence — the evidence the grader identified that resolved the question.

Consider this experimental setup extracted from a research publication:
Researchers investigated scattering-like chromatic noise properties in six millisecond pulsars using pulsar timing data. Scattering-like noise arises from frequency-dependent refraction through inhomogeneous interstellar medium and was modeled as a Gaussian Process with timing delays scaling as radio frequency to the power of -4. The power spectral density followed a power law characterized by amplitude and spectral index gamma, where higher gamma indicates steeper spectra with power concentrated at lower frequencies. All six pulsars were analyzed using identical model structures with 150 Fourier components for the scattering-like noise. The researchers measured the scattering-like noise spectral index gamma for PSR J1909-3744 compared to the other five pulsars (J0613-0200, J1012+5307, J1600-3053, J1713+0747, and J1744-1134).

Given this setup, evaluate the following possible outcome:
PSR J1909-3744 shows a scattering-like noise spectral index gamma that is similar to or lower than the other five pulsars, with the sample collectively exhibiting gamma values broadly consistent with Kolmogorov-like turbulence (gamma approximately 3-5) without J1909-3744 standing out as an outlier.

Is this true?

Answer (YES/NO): NO